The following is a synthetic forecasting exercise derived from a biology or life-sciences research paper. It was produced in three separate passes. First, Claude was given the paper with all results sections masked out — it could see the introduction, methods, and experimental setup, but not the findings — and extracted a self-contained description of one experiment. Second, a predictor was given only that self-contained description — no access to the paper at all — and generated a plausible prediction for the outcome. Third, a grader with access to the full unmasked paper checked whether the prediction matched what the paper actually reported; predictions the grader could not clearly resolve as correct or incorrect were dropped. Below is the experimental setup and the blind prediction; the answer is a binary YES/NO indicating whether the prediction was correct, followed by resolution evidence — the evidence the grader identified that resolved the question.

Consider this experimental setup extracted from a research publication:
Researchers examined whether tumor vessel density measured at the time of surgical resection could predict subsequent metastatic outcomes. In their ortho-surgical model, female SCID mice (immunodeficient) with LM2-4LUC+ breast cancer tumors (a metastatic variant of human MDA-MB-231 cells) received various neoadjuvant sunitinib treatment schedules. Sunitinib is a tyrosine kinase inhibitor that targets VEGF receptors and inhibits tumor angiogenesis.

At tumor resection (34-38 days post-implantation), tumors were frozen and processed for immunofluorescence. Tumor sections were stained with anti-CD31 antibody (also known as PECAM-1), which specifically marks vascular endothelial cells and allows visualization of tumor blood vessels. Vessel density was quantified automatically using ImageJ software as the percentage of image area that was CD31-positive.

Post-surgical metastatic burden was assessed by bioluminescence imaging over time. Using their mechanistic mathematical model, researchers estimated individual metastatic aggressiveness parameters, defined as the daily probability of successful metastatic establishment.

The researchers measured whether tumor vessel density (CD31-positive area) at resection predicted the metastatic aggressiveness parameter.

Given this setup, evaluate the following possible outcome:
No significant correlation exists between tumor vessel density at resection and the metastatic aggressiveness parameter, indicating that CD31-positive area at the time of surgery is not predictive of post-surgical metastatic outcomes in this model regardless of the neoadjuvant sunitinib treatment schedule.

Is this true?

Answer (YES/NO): YES